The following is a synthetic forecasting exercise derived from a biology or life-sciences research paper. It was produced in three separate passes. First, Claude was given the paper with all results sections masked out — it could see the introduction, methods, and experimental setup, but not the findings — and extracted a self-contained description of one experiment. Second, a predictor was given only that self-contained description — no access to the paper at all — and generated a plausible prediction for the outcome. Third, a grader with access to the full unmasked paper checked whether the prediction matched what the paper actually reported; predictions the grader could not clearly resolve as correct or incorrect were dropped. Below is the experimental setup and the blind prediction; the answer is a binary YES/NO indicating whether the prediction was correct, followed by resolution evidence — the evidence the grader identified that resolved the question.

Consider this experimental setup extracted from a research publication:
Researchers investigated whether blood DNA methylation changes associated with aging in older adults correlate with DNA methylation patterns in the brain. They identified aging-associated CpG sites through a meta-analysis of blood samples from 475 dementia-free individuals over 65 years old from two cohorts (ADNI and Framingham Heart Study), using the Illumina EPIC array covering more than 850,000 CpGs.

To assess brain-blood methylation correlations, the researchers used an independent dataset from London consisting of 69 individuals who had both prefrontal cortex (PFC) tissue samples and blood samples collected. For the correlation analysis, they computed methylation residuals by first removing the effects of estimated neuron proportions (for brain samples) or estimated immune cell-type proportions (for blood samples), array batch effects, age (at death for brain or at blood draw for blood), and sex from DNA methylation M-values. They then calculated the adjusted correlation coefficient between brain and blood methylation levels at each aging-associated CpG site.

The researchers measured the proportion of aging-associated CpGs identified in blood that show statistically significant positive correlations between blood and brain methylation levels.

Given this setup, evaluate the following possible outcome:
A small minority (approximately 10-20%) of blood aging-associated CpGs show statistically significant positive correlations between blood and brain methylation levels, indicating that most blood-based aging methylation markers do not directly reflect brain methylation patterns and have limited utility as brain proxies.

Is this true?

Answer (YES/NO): NO